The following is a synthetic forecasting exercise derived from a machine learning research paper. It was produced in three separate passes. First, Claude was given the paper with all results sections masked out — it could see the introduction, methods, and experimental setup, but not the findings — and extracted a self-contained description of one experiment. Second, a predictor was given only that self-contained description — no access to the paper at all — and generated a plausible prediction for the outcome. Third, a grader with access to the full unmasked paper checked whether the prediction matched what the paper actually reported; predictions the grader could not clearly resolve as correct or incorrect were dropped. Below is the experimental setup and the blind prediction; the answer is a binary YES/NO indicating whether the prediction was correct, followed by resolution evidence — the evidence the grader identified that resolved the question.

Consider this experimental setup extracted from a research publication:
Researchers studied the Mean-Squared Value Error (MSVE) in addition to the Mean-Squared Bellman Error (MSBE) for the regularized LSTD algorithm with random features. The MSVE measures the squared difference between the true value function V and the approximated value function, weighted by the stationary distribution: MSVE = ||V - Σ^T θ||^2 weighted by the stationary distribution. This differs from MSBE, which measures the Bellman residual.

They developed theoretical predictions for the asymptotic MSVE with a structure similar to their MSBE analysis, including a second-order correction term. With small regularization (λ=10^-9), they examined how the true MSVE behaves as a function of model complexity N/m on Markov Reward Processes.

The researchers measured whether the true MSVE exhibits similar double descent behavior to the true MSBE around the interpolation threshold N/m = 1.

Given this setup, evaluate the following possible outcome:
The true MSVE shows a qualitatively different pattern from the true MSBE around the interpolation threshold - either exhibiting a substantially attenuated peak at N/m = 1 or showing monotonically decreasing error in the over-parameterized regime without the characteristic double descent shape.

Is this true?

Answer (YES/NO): NO